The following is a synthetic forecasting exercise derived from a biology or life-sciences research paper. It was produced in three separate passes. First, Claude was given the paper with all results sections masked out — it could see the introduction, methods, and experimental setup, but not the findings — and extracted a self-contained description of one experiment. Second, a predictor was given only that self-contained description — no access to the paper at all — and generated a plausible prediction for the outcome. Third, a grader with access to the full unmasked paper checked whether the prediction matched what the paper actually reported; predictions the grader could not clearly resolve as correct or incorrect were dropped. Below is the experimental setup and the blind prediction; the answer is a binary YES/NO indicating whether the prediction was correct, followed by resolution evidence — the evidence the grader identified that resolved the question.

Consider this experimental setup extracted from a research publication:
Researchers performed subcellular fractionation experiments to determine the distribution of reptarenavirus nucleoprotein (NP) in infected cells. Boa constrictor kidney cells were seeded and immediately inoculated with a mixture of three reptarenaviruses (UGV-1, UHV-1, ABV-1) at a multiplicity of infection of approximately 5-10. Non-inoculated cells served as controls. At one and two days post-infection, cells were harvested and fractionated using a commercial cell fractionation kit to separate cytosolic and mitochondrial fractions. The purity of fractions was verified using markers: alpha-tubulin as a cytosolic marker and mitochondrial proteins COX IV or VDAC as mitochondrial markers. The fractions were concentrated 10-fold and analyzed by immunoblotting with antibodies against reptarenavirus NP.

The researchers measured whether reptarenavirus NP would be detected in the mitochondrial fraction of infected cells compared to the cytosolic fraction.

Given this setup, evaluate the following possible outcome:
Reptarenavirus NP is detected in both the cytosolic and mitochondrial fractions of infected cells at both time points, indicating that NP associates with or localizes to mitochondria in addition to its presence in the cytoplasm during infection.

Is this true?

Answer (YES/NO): YES